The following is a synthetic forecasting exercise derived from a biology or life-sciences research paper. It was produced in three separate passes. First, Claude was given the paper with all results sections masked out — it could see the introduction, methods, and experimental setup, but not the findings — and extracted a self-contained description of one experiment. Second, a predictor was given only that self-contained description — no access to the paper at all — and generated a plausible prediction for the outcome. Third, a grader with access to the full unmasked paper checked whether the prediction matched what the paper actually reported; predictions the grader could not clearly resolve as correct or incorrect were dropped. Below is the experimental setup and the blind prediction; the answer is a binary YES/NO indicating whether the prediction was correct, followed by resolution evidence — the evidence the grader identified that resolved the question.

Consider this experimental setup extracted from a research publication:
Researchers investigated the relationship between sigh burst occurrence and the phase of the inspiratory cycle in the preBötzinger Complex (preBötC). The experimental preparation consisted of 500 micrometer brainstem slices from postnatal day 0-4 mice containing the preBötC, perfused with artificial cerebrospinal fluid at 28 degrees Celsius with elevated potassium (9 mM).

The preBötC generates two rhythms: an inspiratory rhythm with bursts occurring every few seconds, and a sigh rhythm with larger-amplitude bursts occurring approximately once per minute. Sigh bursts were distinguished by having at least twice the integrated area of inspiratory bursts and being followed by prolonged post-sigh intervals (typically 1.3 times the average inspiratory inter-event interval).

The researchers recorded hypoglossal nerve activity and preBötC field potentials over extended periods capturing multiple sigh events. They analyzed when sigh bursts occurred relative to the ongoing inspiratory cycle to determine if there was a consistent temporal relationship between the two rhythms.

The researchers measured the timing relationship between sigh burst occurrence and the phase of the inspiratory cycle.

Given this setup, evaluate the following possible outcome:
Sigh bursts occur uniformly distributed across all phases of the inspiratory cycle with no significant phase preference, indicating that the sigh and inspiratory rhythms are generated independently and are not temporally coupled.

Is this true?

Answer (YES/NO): NO